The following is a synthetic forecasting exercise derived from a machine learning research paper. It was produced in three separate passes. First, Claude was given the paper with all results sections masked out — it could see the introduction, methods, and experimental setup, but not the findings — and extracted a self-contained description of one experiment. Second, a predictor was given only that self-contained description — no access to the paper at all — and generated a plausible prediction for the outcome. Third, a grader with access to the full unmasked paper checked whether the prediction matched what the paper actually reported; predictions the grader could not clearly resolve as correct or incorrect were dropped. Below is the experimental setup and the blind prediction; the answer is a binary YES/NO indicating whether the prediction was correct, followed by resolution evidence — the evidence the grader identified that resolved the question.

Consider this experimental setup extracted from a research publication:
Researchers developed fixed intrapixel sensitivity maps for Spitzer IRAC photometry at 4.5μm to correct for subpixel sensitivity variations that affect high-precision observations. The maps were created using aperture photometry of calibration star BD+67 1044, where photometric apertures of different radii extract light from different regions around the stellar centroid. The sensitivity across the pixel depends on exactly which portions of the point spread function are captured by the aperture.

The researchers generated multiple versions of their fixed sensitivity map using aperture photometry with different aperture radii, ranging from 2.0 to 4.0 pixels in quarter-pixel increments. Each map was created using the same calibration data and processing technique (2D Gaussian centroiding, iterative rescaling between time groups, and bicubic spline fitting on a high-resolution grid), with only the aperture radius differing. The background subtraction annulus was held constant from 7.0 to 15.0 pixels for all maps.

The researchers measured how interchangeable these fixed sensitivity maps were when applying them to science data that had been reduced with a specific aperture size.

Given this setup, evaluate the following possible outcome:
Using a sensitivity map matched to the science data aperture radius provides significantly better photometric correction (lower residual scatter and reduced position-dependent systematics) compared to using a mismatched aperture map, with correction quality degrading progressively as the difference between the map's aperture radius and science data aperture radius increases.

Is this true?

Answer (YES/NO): NO